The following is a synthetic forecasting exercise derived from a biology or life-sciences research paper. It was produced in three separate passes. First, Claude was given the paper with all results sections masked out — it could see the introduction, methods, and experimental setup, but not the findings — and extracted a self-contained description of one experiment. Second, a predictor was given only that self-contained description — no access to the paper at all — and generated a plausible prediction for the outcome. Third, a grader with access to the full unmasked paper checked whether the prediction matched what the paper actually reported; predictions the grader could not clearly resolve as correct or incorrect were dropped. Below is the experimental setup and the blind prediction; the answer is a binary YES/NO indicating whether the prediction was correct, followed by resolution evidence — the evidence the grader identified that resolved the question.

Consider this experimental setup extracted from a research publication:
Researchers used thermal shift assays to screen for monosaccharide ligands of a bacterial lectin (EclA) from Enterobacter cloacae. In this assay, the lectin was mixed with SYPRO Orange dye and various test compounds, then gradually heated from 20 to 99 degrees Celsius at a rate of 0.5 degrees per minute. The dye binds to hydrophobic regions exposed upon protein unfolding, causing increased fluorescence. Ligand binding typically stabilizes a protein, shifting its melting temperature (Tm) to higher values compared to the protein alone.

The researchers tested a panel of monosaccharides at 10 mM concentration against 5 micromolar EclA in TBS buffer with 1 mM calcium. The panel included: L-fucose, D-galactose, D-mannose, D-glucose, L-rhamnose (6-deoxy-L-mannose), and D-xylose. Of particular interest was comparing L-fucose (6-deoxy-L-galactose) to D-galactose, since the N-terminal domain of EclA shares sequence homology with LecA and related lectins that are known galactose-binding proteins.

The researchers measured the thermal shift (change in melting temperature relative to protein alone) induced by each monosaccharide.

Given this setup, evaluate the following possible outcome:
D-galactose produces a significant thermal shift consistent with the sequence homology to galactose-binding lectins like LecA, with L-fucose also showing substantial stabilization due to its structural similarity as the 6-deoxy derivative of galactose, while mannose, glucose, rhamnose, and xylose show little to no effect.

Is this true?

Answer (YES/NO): NO